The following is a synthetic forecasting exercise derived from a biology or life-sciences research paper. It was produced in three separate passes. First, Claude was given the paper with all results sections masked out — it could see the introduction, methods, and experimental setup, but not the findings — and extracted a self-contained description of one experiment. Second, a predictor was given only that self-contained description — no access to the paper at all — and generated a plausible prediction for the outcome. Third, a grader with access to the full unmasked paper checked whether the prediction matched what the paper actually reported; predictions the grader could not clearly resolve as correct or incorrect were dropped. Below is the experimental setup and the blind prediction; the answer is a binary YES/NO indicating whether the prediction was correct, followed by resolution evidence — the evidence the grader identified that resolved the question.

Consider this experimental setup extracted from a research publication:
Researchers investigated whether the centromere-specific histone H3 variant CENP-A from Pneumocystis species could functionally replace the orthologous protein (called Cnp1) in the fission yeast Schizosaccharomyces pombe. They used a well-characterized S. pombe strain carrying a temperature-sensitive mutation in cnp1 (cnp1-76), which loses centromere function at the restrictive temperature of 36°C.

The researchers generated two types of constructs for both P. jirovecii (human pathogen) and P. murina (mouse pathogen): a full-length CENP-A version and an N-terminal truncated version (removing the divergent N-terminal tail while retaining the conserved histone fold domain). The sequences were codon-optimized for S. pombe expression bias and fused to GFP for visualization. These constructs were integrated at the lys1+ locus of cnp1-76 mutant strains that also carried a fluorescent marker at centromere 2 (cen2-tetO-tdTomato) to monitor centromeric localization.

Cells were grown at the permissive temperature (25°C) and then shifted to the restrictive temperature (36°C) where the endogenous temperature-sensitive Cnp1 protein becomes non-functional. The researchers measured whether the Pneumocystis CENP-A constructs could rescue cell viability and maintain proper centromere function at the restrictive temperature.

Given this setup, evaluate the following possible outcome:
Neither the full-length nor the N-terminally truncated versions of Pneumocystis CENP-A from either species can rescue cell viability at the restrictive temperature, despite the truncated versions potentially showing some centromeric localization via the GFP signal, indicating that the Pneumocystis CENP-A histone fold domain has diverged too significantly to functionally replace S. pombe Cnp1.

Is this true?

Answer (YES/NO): NO